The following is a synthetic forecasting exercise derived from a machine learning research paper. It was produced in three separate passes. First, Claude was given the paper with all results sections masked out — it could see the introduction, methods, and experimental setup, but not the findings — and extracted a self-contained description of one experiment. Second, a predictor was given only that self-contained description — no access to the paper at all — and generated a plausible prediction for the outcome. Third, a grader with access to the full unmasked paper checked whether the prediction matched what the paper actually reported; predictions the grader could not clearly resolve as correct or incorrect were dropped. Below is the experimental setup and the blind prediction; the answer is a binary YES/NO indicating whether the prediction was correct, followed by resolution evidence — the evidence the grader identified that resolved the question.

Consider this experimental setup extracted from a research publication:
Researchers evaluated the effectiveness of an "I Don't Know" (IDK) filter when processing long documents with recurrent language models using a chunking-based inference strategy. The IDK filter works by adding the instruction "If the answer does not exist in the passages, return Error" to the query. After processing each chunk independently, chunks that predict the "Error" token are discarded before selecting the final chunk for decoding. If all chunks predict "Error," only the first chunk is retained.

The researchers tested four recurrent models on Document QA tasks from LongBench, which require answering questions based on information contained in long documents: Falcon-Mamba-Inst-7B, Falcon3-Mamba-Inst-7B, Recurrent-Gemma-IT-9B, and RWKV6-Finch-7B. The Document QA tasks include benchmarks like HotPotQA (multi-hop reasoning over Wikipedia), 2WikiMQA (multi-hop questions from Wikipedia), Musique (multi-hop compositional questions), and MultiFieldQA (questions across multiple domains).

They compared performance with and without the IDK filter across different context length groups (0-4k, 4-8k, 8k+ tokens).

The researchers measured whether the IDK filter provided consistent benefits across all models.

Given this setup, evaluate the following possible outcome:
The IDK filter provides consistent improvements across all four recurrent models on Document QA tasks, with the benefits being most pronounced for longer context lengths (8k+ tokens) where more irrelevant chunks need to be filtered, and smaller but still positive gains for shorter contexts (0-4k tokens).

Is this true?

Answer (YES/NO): NO